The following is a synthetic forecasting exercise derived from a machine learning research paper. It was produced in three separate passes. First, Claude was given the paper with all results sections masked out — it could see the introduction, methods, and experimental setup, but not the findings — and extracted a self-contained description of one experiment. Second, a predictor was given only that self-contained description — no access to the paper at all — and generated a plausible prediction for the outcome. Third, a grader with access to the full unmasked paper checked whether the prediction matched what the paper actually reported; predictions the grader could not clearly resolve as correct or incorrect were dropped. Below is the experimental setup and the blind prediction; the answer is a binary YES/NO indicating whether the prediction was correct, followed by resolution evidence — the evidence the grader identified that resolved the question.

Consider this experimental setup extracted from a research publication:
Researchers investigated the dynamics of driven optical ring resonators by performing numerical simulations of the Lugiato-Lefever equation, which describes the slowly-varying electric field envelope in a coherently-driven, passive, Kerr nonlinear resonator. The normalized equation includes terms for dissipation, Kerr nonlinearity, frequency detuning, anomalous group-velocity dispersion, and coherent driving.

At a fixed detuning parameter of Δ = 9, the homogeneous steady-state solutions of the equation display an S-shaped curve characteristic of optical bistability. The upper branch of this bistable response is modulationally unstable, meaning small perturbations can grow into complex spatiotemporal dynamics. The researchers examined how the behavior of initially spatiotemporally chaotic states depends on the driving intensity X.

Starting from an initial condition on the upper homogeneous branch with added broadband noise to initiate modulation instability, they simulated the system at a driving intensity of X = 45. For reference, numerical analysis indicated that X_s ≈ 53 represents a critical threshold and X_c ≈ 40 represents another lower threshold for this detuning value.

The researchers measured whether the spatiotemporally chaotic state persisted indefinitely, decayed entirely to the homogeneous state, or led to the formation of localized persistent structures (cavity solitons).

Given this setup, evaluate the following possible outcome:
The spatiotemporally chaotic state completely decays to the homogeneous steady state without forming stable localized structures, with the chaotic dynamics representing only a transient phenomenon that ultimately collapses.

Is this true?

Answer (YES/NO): YES